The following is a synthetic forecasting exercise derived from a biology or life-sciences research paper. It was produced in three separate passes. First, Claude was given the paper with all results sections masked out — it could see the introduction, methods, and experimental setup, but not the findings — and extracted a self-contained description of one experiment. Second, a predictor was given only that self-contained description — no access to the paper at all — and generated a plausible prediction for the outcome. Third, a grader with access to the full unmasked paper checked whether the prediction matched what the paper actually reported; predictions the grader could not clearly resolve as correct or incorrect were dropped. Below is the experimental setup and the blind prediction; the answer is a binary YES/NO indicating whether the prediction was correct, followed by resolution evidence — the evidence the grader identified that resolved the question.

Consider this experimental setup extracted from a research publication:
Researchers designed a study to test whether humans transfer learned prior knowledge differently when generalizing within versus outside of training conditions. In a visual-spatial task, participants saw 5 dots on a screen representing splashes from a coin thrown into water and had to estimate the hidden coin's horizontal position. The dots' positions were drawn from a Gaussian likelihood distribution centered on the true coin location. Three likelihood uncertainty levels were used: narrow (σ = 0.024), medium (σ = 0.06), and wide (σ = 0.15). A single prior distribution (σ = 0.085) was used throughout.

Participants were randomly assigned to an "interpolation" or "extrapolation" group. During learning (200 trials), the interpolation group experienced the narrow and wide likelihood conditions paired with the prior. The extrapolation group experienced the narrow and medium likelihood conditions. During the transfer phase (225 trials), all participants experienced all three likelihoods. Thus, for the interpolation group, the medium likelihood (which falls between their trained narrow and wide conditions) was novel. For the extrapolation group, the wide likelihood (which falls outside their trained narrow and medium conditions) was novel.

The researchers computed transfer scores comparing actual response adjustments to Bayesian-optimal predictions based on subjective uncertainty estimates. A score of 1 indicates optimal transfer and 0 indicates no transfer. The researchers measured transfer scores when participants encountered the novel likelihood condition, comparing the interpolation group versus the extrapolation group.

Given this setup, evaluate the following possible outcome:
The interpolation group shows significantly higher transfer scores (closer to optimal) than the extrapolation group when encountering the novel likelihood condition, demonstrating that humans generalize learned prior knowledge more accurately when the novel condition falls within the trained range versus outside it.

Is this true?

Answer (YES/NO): YES